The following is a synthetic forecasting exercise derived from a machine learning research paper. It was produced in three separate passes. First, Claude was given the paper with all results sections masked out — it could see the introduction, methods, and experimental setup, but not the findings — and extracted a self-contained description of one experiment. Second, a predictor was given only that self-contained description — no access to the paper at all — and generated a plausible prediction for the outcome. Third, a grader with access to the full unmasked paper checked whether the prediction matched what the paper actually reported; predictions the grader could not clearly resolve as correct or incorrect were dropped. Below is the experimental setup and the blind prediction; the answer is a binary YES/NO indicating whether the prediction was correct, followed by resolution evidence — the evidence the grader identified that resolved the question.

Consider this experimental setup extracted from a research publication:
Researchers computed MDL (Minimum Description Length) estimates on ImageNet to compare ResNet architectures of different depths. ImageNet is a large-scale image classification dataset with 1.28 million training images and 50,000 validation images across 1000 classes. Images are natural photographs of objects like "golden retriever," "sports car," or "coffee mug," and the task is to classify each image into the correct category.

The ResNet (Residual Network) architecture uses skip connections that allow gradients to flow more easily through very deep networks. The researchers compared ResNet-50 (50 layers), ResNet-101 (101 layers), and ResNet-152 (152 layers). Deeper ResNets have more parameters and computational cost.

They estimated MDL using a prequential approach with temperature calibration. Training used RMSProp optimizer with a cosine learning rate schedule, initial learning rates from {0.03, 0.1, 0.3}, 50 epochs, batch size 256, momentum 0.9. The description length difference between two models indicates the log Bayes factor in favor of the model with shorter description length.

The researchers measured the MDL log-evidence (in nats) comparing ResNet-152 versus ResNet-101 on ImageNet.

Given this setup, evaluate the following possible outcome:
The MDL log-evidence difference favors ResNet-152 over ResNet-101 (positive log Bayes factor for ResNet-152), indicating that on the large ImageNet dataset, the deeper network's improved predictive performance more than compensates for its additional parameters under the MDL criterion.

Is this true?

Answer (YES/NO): NO